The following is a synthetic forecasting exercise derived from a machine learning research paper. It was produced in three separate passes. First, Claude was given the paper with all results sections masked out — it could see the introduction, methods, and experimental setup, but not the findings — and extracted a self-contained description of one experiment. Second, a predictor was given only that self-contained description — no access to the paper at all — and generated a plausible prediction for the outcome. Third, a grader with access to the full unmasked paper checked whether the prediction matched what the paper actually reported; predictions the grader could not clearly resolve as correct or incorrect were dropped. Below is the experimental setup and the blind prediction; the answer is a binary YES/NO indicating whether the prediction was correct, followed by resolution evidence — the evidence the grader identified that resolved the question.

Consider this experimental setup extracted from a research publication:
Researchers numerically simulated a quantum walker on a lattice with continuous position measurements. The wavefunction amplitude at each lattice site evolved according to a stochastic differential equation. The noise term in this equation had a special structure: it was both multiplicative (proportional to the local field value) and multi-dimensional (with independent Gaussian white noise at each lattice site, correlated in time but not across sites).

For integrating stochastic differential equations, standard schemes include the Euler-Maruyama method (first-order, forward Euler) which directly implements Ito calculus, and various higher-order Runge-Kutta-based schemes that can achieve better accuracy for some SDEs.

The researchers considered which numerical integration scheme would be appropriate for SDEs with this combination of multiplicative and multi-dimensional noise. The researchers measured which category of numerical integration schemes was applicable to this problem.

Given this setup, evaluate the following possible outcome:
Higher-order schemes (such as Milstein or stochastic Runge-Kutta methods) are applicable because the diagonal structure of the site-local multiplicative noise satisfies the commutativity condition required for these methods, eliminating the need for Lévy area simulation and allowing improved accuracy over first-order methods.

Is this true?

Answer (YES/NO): NO